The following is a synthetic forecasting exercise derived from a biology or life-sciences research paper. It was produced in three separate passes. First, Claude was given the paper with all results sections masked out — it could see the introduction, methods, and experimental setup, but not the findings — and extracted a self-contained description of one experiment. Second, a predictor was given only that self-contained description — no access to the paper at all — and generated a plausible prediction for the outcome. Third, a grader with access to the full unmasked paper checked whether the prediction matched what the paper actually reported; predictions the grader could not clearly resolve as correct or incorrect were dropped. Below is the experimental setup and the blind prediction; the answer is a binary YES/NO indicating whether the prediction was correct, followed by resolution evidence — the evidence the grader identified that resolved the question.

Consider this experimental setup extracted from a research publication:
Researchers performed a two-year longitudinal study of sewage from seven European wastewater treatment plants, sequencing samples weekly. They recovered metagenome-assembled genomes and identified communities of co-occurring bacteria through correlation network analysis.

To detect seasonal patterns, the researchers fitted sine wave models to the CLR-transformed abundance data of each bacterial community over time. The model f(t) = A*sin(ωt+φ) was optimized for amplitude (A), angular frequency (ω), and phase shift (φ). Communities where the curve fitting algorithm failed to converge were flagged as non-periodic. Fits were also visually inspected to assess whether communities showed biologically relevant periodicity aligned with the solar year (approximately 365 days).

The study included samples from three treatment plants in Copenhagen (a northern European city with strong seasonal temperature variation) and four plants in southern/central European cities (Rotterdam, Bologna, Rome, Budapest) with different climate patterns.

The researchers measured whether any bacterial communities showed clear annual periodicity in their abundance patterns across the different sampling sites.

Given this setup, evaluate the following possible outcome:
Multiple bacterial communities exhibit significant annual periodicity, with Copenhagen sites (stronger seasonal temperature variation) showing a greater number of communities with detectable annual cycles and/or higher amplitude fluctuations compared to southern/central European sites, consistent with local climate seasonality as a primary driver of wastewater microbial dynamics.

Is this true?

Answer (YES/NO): NO